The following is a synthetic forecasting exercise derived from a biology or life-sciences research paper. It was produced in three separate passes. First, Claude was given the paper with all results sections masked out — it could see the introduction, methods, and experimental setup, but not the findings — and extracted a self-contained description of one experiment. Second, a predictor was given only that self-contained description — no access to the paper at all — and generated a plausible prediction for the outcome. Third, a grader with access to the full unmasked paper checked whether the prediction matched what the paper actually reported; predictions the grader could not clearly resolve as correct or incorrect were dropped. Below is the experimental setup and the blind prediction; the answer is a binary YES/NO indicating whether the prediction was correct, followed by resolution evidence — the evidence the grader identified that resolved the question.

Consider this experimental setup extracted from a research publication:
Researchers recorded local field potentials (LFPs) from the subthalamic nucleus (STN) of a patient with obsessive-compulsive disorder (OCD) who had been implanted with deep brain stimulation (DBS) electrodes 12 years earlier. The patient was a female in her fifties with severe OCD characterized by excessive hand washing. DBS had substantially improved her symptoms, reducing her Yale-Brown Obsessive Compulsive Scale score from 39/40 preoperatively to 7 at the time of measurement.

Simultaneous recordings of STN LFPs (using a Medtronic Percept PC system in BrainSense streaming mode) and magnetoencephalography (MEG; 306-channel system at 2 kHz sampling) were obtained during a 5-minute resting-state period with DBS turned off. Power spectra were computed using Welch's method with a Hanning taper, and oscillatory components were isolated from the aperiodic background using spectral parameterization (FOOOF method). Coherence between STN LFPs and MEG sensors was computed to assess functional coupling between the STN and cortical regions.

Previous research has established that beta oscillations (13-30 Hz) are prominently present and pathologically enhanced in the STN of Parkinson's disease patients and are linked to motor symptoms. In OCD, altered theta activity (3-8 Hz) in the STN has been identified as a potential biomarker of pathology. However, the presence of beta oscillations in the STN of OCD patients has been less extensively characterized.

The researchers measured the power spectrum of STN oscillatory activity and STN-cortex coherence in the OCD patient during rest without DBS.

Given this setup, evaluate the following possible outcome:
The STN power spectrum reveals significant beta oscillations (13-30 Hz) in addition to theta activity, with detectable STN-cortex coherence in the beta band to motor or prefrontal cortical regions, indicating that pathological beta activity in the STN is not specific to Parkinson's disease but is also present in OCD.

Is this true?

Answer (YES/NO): NO